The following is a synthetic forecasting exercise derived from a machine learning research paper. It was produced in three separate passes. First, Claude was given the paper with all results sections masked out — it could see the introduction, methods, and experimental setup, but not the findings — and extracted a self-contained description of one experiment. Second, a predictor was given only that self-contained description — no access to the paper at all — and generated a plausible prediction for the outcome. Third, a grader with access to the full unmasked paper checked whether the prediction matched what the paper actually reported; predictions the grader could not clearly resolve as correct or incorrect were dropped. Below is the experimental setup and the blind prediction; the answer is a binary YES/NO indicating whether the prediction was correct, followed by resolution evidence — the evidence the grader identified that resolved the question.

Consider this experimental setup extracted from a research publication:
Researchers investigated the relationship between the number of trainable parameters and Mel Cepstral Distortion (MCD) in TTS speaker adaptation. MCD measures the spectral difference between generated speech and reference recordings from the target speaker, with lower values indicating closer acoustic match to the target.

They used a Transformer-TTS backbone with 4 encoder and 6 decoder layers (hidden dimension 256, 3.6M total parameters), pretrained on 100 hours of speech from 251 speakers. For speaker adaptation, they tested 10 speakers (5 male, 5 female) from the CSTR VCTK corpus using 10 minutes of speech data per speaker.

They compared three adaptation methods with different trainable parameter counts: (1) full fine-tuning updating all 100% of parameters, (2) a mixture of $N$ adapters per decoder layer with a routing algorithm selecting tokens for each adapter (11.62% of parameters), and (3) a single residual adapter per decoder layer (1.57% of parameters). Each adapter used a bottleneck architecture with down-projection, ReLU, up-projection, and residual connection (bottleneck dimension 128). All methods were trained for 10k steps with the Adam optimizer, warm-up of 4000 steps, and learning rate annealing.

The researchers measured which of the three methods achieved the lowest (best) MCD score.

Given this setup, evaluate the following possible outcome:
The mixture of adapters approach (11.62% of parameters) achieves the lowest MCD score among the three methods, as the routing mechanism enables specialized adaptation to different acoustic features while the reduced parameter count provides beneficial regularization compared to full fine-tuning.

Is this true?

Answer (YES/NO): NO